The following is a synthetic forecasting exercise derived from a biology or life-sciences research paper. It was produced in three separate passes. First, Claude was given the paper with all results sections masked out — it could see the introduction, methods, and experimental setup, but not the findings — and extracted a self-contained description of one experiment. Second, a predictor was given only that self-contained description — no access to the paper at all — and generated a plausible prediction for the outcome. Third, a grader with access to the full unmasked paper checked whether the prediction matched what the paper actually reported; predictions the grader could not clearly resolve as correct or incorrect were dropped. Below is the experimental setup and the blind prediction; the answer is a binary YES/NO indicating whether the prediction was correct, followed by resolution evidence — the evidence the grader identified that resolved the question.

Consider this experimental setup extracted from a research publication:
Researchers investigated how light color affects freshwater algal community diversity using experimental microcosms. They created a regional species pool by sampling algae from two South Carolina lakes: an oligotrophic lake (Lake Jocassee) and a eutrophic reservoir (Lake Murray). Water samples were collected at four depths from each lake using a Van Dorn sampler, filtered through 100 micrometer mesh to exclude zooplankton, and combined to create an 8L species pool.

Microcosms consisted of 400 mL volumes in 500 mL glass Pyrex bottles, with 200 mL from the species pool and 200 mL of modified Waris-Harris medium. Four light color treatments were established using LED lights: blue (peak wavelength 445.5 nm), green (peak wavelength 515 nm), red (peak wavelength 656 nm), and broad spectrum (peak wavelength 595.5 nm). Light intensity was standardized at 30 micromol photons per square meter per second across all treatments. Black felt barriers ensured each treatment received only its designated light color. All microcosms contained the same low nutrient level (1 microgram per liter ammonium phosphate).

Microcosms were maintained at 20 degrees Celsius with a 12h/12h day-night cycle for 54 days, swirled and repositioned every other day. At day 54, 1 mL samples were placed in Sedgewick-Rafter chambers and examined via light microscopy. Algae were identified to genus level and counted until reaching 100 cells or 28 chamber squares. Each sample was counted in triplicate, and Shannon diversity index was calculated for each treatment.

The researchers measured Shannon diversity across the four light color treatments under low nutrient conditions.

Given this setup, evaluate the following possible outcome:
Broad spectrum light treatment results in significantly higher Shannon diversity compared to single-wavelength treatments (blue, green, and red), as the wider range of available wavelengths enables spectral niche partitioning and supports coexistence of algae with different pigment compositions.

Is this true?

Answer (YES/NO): NO